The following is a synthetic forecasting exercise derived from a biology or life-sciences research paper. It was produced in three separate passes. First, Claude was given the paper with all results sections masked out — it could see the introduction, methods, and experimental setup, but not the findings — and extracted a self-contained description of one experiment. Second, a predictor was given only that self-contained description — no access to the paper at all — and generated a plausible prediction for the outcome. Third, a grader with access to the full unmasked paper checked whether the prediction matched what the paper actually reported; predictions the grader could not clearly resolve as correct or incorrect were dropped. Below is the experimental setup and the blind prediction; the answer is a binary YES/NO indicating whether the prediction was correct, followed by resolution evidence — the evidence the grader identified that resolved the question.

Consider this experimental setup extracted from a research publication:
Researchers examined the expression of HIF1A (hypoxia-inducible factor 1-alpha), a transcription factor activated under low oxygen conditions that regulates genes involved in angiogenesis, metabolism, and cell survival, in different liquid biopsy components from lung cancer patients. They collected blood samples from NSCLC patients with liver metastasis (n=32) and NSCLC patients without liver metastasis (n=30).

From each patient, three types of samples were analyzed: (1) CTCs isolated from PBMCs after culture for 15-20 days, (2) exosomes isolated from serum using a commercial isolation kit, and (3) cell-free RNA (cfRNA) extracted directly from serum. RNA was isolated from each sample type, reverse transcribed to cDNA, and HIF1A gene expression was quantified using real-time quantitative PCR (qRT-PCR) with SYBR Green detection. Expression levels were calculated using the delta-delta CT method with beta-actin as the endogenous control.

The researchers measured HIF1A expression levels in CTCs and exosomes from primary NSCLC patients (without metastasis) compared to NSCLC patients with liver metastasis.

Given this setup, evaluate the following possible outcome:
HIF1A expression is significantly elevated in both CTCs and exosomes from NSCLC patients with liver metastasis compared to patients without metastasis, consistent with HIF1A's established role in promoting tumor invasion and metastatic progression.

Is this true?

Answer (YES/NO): YES